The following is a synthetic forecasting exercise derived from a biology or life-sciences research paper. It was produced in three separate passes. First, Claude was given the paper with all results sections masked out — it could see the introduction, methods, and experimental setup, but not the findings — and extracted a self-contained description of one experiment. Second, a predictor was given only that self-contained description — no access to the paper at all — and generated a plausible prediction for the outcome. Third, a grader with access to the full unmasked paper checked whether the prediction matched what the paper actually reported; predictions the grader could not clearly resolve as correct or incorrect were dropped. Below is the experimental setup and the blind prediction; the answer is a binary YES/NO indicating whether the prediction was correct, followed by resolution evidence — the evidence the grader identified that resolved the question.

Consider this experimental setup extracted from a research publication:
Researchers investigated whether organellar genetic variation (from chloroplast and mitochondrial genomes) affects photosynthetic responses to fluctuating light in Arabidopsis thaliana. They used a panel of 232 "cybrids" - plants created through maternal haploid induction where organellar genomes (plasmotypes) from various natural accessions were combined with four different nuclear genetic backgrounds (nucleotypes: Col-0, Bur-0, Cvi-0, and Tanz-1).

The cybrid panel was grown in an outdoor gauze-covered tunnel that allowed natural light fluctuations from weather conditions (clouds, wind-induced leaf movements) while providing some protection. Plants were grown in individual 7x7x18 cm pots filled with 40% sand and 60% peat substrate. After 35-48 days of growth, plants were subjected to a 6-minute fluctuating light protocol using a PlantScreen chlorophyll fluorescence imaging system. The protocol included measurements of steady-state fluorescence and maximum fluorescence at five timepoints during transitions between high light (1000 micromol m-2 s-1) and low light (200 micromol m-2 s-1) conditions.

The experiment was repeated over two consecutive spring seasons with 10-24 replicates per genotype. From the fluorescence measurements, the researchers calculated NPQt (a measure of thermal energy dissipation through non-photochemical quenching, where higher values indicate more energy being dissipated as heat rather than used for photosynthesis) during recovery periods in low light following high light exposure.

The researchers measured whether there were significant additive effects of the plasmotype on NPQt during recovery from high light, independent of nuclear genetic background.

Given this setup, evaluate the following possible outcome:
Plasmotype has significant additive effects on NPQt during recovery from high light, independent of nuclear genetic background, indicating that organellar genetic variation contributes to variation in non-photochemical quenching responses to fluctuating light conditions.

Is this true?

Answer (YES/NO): YES